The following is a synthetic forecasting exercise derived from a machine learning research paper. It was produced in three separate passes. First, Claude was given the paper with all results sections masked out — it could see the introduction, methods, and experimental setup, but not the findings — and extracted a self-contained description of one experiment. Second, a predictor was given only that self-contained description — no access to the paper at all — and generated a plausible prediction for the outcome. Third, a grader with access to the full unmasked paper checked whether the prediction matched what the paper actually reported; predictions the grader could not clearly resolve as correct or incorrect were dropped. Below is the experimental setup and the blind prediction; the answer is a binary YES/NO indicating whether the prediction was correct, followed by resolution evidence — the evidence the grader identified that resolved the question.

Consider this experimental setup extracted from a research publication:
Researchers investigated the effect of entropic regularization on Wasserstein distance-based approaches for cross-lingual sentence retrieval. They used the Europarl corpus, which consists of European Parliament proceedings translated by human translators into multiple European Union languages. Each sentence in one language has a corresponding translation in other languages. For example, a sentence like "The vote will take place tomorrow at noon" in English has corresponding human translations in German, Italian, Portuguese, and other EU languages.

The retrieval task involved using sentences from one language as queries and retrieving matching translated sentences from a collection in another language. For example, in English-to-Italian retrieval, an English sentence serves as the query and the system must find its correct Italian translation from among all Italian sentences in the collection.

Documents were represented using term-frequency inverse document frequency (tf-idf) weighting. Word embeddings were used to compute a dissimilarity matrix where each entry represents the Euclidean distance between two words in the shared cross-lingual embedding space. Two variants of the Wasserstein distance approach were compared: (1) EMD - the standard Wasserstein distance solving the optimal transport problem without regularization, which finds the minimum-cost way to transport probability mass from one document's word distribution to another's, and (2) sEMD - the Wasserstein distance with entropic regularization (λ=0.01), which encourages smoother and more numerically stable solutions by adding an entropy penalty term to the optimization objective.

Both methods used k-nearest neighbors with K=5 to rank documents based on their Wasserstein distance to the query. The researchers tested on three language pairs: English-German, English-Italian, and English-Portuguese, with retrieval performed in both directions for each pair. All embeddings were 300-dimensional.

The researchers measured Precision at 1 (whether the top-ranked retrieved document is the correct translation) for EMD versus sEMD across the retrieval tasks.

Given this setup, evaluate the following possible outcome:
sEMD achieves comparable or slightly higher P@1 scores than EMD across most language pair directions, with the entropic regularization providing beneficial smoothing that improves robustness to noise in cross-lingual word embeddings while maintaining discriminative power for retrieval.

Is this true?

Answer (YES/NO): YES